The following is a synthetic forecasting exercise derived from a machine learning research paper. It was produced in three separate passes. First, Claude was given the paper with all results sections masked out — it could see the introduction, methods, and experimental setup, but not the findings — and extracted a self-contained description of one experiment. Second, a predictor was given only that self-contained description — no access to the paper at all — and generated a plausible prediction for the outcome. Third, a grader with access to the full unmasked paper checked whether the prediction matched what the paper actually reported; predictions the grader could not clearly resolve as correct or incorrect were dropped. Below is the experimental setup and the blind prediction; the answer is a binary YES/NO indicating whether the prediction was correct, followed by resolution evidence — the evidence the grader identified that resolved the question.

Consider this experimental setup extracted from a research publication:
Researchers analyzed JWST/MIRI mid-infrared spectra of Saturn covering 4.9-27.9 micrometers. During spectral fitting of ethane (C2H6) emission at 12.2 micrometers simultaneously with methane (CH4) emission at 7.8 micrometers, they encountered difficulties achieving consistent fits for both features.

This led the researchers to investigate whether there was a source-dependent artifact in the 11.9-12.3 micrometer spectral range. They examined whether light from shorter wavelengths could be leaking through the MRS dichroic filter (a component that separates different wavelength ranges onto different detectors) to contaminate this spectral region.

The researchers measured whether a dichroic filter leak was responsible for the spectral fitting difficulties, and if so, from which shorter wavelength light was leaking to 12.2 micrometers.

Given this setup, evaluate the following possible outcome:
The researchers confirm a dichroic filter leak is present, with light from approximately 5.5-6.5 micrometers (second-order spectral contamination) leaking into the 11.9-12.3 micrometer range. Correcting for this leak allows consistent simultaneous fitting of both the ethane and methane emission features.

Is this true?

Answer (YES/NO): NO